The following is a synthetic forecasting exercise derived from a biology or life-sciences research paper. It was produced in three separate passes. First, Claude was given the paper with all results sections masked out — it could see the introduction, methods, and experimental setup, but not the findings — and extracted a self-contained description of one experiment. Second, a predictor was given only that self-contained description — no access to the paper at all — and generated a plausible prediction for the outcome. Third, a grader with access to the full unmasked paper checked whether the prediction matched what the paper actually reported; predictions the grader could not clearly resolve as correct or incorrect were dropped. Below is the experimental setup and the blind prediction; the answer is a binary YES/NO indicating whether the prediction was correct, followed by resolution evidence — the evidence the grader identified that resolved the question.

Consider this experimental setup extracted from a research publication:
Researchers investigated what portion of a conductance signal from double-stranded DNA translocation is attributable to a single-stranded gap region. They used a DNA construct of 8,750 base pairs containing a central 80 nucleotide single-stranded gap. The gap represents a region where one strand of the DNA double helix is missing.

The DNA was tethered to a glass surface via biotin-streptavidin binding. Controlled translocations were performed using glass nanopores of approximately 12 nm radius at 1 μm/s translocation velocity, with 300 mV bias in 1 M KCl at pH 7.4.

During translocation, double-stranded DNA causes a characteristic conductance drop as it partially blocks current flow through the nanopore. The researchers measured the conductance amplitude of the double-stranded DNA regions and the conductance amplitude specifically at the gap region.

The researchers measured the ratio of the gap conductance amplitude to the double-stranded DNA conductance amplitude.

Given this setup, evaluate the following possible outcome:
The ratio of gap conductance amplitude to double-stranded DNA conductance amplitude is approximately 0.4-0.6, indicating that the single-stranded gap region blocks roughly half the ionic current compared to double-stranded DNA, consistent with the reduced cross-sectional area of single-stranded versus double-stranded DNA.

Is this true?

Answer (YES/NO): YES